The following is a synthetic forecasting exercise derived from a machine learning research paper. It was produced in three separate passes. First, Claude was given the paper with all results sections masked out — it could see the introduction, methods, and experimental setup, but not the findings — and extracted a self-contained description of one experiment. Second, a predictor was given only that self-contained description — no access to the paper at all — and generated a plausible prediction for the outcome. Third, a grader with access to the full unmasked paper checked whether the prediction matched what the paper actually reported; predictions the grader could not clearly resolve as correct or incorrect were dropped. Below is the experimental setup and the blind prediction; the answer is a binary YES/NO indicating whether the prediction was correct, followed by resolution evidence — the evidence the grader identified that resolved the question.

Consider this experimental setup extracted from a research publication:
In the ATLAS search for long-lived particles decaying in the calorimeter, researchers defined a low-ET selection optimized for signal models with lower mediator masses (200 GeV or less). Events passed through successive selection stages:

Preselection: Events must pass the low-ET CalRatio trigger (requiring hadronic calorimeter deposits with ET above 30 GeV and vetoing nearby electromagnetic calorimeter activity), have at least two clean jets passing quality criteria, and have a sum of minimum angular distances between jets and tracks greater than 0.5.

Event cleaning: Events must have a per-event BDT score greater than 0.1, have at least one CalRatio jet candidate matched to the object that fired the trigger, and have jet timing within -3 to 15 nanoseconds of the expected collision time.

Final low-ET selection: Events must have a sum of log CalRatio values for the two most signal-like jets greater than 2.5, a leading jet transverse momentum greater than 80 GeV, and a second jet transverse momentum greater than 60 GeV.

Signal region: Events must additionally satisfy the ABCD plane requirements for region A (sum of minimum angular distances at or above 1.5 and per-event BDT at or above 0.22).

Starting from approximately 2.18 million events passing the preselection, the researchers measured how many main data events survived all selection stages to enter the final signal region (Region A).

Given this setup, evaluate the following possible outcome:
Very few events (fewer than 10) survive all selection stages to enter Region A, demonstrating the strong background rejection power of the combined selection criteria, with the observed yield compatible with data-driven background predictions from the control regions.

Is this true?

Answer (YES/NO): YES